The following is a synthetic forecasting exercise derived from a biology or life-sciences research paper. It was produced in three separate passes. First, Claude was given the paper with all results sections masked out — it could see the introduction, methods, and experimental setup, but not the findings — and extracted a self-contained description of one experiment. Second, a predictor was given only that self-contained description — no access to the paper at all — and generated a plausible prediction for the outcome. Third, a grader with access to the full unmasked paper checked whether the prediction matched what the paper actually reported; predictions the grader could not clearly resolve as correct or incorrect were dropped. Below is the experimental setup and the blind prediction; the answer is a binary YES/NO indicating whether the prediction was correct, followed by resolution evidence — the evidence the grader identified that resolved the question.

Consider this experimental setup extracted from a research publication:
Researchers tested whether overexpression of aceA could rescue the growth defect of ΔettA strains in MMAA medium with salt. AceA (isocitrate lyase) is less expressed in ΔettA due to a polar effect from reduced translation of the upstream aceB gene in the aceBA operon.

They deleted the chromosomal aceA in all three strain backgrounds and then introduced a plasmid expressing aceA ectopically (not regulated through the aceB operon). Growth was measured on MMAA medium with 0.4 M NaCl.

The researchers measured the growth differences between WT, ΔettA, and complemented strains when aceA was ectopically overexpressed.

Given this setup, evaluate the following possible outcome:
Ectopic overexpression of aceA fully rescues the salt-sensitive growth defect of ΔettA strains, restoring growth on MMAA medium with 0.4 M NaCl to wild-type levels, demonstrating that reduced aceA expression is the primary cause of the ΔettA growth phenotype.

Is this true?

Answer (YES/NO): NO